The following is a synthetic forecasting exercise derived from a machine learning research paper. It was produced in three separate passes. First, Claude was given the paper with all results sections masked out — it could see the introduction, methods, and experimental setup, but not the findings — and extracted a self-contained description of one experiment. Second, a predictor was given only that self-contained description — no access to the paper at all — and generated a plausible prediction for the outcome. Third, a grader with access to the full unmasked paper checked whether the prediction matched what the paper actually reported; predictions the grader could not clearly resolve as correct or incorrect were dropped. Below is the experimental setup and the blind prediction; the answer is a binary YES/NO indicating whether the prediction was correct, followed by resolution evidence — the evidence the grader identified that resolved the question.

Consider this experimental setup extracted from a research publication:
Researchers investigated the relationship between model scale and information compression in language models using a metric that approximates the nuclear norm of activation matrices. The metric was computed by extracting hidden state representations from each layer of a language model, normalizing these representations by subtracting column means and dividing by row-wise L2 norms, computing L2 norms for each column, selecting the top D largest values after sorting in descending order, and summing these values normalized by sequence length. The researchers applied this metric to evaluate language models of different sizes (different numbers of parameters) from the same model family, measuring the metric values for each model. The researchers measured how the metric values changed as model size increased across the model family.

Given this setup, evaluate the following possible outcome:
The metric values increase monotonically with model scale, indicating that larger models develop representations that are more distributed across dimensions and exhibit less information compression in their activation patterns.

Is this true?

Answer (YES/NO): NO